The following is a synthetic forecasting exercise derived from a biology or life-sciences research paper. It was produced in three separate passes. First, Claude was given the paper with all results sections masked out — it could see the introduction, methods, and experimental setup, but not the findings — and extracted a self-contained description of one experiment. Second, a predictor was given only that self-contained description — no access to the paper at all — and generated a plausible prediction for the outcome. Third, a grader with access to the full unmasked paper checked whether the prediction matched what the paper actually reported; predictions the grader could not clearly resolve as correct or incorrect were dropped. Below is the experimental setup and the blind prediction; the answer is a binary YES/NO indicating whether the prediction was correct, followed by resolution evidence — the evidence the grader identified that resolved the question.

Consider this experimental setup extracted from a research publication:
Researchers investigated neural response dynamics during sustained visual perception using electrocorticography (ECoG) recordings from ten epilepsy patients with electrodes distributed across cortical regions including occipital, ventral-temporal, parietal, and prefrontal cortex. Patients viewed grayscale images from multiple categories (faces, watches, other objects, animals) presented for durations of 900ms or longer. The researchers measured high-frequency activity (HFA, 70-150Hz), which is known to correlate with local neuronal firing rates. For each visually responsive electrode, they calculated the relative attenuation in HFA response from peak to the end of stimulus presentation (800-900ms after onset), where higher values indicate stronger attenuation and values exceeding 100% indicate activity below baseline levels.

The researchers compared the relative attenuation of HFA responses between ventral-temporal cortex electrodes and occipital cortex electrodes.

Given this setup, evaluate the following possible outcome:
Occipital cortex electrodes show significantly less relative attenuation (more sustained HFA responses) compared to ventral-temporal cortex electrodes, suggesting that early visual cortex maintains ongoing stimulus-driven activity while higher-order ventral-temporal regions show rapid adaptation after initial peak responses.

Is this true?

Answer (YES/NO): YES